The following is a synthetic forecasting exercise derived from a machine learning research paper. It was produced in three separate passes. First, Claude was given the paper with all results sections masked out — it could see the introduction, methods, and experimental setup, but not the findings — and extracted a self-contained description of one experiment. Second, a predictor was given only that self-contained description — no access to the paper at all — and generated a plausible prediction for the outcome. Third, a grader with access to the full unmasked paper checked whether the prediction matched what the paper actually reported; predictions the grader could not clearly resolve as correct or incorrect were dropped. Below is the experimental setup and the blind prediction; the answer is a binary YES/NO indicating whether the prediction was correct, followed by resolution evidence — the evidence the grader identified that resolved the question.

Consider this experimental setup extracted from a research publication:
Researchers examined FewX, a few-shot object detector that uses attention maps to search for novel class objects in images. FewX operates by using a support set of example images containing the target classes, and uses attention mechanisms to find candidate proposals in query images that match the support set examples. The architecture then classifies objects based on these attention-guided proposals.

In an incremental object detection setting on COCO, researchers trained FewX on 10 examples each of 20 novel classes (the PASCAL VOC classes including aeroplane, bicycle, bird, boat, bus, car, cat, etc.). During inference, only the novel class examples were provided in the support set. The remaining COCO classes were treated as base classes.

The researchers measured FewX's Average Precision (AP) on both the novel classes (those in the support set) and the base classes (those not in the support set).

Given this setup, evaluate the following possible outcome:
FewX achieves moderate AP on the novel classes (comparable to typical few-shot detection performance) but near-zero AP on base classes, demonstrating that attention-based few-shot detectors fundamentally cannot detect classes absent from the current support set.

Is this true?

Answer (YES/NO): YES